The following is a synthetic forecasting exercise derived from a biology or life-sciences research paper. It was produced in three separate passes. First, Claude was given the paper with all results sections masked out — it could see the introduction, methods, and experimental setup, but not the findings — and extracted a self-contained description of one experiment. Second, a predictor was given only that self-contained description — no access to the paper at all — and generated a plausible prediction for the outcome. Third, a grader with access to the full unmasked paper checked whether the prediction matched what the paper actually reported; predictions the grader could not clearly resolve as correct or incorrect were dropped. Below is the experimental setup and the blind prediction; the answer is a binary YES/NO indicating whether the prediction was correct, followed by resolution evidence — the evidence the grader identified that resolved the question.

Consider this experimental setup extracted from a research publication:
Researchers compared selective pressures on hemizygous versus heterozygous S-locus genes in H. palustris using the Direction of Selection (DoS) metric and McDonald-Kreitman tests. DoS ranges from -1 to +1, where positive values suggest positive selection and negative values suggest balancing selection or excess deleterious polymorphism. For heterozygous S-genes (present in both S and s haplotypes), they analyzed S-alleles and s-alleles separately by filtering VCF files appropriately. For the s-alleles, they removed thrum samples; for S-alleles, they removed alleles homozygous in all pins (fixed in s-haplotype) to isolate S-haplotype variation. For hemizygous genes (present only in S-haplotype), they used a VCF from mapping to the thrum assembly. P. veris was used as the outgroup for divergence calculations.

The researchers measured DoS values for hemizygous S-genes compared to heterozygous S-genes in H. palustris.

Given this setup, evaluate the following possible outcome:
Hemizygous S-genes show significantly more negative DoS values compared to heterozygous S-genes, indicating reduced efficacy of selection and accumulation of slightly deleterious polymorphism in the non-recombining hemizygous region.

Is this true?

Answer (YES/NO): NO